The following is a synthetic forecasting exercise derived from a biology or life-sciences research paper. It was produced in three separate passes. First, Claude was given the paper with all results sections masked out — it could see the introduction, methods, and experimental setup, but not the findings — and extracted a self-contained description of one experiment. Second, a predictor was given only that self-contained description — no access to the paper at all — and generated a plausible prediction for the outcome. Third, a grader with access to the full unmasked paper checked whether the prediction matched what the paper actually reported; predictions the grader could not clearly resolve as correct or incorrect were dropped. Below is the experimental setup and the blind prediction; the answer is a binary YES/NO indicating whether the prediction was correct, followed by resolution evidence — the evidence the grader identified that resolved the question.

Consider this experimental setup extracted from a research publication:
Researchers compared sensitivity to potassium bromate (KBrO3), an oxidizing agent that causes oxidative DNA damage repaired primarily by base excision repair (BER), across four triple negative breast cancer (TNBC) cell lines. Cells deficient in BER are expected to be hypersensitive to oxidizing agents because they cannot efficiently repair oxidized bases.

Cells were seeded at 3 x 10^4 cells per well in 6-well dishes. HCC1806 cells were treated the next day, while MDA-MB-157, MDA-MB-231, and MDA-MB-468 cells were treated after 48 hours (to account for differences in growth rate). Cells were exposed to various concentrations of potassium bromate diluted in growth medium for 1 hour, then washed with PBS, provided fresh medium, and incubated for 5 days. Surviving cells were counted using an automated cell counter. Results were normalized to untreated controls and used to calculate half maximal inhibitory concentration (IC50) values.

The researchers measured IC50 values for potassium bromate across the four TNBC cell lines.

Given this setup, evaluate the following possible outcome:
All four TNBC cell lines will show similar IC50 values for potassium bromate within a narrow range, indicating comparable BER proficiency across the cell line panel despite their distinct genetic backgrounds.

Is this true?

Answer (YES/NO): NO